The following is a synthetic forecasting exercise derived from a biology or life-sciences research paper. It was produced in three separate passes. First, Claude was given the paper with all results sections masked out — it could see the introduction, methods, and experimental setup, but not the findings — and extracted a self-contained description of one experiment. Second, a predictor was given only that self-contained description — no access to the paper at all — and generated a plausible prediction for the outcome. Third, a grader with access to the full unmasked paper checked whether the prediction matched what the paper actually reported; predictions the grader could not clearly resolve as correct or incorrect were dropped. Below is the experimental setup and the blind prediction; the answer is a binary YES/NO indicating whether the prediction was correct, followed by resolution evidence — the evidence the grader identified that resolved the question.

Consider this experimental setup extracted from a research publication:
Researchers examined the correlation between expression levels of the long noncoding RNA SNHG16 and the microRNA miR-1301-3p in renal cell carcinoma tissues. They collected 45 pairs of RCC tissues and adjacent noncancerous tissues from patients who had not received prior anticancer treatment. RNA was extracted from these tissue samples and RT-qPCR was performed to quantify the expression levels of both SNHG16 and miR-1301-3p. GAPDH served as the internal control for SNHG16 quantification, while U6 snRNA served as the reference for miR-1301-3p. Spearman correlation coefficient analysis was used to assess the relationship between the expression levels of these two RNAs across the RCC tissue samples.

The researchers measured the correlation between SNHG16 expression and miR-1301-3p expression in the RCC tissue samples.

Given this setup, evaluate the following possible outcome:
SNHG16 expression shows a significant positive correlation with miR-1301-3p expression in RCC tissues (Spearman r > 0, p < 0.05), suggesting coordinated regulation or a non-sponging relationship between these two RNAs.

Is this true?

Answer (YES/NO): NO